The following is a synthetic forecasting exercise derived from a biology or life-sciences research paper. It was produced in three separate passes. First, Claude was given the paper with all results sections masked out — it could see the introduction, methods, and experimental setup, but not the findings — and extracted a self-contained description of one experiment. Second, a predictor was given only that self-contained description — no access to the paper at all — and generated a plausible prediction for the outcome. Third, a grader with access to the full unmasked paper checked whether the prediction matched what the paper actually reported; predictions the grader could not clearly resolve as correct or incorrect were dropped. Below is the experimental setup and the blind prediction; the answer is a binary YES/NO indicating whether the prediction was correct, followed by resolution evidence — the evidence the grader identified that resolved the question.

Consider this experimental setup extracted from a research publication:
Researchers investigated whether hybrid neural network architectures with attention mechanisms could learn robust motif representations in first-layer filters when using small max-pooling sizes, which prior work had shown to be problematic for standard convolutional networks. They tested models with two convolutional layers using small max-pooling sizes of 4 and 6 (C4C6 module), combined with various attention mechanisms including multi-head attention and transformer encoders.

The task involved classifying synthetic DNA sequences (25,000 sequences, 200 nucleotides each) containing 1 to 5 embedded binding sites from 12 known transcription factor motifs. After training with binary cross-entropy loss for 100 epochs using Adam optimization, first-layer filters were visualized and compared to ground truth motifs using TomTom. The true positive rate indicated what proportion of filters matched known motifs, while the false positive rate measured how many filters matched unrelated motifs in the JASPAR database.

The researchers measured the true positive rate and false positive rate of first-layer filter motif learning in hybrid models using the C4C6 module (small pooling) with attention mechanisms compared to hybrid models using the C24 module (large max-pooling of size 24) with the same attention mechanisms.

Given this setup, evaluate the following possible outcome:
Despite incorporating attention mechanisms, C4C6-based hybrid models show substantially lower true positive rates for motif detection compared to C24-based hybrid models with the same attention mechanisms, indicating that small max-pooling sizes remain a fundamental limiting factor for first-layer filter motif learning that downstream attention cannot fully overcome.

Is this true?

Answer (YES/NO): YES